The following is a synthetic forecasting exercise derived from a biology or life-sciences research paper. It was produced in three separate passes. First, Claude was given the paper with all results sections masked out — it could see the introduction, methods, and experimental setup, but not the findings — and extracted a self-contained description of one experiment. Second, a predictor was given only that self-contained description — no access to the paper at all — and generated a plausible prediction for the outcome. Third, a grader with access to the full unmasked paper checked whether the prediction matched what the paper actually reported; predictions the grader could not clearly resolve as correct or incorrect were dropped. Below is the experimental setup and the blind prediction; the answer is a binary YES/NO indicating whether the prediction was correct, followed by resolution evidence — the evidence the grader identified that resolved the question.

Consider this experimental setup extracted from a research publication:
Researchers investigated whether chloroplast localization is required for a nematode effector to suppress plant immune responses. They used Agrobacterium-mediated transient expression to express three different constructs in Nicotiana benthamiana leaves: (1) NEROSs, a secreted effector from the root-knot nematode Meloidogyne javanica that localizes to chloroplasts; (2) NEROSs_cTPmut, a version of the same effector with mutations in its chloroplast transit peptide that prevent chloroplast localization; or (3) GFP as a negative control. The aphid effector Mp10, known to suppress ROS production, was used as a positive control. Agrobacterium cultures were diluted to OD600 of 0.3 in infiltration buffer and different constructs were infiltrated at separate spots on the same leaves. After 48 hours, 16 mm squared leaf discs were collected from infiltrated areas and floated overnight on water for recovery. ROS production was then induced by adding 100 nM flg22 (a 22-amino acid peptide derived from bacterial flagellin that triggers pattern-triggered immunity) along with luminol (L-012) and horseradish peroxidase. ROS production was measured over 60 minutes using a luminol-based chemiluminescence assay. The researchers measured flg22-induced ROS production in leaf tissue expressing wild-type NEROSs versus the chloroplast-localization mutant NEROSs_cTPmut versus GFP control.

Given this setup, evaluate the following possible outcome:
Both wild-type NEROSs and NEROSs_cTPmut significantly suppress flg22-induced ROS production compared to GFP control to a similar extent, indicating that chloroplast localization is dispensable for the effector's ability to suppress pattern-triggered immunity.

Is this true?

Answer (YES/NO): NO